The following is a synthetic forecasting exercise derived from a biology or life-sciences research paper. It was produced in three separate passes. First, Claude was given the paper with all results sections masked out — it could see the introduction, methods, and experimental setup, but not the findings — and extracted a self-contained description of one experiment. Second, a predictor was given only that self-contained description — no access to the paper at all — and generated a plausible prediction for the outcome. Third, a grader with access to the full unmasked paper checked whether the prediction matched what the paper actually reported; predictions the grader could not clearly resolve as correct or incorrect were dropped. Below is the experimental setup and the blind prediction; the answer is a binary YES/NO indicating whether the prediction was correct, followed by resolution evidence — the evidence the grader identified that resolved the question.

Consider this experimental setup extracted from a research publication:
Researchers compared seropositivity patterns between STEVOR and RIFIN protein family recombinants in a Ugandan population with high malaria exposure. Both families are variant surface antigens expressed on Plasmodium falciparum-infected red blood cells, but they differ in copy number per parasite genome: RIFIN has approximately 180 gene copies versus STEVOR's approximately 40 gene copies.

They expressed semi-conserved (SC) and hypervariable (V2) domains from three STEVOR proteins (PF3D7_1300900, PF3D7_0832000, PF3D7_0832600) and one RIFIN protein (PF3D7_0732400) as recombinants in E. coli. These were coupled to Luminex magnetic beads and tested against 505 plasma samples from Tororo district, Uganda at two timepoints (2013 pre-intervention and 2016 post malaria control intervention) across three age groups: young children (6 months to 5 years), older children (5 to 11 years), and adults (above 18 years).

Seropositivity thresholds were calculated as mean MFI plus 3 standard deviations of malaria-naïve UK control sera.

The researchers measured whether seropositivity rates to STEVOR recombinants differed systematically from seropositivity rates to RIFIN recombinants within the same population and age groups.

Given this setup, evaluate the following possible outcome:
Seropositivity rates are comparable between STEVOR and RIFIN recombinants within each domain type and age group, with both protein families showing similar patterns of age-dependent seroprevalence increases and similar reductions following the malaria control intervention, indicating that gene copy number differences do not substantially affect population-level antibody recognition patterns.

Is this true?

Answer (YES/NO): NO